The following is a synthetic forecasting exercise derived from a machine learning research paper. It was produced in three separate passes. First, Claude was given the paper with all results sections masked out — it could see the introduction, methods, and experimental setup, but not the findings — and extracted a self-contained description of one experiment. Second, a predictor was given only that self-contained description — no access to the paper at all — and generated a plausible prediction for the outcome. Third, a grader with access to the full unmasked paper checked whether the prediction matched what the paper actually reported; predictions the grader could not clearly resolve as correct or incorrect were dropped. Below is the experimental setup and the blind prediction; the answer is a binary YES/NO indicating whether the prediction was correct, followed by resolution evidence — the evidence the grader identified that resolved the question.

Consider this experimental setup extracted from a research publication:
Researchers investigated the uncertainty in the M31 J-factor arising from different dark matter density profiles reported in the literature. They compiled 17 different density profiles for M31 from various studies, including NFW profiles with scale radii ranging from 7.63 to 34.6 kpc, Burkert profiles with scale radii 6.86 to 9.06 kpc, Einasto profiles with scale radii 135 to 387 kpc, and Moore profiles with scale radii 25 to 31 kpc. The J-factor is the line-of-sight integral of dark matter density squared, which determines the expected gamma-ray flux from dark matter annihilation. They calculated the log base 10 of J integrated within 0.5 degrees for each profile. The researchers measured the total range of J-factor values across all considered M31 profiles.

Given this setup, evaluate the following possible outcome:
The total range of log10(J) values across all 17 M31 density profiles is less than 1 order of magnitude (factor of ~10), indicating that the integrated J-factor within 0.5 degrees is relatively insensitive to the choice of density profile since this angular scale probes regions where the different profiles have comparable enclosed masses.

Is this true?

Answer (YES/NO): NO